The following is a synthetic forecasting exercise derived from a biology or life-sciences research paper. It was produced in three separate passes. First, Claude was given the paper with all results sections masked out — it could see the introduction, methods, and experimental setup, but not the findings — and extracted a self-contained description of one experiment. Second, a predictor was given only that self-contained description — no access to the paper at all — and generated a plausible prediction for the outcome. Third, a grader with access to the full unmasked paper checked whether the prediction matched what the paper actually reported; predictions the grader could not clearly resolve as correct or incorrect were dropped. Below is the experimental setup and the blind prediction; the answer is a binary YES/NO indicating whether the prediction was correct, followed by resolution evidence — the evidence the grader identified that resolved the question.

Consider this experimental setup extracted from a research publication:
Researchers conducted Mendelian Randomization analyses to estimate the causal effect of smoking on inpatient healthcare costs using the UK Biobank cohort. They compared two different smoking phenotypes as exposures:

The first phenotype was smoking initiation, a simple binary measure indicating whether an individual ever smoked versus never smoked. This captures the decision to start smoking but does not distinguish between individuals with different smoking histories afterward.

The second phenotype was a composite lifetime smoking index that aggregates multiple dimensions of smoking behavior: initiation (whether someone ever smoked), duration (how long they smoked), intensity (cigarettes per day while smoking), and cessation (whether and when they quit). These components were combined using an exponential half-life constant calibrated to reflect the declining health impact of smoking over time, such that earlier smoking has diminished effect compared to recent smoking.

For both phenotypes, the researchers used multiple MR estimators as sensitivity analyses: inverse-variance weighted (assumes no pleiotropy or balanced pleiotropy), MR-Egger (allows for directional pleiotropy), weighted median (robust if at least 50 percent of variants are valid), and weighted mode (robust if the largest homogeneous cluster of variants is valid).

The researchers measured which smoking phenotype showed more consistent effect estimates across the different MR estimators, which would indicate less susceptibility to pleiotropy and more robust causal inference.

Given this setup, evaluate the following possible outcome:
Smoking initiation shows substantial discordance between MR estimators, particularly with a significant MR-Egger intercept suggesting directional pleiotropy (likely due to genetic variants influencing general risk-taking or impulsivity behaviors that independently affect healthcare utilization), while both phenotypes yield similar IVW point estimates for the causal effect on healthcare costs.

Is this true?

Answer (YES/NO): NO